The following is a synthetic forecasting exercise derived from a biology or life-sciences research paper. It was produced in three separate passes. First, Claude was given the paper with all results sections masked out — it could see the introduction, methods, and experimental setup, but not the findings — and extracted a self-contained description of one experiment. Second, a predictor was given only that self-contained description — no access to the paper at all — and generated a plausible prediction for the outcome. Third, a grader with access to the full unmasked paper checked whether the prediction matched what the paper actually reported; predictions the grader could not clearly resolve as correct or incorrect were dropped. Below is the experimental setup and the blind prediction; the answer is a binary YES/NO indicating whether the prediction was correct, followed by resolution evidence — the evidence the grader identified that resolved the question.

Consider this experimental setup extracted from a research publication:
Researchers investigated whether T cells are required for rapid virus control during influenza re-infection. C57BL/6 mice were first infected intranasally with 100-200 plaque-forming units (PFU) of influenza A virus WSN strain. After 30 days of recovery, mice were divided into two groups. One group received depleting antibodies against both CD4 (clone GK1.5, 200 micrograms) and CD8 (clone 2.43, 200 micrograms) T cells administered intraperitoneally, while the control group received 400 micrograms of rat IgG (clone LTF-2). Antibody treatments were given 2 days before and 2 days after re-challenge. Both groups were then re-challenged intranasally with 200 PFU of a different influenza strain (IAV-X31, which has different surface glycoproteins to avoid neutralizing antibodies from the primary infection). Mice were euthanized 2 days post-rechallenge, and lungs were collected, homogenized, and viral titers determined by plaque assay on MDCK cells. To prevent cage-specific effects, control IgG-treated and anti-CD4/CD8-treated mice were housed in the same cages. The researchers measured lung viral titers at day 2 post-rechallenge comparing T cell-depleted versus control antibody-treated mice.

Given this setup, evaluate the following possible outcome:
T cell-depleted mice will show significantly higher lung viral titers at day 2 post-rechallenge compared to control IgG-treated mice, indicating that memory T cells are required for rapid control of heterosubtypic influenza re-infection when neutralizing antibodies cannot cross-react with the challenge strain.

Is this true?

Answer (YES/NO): NO